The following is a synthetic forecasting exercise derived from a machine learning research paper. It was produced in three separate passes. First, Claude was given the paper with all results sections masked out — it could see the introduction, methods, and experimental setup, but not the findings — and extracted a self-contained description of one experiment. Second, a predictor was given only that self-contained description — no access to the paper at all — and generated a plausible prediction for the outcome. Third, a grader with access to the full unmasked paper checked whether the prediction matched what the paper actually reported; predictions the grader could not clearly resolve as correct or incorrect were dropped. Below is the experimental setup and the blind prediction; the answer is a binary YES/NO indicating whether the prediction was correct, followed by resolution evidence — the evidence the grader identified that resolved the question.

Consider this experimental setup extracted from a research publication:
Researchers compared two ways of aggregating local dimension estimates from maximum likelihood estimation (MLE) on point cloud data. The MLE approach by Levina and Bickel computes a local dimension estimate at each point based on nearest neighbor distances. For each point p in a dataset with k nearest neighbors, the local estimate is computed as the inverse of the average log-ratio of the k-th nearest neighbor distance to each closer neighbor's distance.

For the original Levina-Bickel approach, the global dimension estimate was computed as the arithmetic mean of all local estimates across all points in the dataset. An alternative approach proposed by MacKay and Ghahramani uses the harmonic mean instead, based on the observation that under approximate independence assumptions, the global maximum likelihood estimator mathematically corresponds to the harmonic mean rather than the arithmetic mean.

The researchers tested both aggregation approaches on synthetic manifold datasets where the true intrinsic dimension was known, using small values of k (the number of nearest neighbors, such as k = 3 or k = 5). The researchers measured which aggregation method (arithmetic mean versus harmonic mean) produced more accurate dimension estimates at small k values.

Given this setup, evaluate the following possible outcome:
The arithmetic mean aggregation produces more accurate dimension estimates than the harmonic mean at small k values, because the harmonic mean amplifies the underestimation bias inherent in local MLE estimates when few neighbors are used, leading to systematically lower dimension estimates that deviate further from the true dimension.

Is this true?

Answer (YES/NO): NO